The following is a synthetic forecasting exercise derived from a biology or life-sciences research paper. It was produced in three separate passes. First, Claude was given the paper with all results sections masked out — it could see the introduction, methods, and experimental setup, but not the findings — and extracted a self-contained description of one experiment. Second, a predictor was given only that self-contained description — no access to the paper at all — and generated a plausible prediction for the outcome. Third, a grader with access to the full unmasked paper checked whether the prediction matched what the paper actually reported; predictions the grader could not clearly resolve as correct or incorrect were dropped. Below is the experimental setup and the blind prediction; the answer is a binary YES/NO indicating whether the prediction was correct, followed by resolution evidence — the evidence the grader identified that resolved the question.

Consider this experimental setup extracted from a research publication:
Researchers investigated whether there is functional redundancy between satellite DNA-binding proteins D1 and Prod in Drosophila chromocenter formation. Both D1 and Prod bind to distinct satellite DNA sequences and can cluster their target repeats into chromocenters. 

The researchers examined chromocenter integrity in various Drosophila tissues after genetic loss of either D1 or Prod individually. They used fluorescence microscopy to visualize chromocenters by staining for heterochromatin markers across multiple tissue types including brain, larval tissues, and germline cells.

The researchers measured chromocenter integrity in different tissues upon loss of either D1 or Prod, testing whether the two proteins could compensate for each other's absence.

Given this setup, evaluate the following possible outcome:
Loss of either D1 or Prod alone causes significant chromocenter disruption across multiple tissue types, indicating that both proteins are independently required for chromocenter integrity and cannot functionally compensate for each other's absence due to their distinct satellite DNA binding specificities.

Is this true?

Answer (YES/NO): NO